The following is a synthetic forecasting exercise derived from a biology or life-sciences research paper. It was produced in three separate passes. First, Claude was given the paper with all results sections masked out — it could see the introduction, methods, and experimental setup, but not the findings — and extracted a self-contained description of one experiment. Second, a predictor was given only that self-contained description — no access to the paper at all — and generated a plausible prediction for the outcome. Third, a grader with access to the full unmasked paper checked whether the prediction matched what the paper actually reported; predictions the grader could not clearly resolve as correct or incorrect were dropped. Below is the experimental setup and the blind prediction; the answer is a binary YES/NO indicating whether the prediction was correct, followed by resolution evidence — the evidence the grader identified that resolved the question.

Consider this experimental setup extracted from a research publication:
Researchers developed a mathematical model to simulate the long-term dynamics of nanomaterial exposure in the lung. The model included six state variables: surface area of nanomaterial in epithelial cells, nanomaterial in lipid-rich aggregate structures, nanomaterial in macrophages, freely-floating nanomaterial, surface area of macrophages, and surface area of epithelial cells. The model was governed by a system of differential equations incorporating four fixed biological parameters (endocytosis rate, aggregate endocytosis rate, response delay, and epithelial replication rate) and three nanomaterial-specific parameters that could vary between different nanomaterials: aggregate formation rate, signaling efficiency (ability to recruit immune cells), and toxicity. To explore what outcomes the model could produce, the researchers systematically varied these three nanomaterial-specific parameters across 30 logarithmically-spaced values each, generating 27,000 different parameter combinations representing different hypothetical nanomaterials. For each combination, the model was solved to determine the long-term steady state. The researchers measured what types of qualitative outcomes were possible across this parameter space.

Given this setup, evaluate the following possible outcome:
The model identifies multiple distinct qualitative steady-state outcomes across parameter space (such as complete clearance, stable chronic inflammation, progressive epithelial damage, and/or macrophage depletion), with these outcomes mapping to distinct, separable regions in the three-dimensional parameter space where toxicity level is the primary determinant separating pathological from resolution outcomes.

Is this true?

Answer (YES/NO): NO